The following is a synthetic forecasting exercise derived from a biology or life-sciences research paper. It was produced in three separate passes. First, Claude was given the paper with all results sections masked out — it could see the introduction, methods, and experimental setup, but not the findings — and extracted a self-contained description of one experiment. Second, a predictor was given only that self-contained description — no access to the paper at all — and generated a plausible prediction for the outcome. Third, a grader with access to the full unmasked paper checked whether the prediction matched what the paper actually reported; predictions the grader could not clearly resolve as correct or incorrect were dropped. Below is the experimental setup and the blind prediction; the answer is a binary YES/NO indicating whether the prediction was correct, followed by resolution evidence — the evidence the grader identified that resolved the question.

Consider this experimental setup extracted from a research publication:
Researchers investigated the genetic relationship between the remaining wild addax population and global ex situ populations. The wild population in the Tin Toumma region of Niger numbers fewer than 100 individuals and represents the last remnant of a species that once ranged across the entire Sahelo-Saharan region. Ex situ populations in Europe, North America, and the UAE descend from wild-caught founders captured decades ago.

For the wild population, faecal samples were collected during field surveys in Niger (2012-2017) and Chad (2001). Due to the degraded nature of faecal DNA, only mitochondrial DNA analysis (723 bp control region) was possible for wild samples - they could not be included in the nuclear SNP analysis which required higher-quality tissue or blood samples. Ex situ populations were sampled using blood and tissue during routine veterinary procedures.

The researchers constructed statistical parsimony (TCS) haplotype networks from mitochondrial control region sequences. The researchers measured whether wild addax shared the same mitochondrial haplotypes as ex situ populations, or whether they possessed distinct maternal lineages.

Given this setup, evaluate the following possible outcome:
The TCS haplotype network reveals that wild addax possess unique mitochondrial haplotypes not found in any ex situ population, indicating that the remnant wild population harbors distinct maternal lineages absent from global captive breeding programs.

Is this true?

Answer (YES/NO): YES